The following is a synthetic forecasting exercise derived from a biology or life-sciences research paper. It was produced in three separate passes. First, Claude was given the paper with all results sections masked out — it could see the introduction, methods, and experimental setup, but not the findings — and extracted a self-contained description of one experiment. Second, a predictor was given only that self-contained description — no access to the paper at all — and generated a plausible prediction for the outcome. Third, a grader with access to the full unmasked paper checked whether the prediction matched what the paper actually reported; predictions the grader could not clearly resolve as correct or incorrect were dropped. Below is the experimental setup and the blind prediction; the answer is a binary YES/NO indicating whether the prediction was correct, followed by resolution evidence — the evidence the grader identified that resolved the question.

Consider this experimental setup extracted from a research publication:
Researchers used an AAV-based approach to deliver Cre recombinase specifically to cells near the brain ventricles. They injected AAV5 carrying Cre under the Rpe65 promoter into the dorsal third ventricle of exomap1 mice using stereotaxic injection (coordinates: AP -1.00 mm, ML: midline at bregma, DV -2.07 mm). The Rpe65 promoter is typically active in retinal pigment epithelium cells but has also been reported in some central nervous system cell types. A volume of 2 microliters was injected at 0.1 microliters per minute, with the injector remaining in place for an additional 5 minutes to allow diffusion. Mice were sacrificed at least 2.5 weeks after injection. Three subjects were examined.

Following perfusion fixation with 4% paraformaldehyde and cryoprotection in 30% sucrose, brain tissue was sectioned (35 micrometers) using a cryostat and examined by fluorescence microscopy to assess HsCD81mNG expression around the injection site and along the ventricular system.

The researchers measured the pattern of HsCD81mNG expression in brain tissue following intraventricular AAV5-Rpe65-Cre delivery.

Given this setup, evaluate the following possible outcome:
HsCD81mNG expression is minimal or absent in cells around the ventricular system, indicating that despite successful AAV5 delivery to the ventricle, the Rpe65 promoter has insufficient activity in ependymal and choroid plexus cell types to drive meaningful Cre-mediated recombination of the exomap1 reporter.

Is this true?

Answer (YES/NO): NO